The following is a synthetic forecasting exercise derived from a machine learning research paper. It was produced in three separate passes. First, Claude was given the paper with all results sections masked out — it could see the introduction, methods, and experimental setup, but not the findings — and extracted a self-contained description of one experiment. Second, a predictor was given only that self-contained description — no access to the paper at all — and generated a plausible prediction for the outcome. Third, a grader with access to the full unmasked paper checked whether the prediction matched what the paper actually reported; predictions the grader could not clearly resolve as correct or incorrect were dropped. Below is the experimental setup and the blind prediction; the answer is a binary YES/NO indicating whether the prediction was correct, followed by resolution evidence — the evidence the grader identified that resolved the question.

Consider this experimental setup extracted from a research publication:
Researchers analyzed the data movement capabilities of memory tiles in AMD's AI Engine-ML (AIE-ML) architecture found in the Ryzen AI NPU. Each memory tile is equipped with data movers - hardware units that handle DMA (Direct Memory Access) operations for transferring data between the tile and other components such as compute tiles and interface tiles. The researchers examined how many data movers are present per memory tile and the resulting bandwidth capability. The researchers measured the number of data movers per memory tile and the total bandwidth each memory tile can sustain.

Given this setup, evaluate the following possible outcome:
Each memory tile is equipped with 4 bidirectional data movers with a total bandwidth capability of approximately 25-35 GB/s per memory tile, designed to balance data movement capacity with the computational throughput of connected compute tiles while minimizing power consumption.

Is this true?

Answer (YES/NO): NO